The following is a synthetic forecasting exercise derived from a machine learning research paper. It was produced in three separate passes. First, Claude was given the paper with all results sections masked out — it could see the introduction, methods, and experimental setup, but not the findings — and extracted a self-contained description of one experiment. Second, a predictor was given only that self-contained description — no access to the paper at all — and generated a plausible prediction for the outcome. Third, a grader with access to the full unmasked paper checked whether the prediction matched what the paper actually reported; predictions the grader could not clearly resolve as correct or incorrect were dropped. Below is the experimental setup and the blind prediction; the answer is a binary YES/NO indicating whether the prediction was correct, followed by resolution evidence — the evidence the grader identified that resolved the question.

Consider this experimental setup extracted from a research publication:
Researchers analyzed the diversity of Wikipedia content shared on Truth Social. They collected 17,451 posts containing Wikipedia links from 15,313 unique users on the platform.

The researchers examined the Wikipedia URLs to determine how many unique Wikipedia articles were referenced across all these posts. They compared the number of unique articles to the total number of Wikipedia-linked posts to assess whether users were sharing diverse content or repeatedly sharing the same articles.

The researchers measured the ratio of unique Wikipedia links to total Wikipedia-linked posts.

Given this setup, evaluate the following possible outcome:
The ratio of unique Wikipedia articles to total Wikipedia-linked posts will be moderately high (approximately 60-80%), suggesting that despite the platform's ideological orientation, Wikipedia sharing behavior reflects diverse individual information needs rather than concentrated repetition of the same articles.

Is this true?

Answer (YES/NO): YES